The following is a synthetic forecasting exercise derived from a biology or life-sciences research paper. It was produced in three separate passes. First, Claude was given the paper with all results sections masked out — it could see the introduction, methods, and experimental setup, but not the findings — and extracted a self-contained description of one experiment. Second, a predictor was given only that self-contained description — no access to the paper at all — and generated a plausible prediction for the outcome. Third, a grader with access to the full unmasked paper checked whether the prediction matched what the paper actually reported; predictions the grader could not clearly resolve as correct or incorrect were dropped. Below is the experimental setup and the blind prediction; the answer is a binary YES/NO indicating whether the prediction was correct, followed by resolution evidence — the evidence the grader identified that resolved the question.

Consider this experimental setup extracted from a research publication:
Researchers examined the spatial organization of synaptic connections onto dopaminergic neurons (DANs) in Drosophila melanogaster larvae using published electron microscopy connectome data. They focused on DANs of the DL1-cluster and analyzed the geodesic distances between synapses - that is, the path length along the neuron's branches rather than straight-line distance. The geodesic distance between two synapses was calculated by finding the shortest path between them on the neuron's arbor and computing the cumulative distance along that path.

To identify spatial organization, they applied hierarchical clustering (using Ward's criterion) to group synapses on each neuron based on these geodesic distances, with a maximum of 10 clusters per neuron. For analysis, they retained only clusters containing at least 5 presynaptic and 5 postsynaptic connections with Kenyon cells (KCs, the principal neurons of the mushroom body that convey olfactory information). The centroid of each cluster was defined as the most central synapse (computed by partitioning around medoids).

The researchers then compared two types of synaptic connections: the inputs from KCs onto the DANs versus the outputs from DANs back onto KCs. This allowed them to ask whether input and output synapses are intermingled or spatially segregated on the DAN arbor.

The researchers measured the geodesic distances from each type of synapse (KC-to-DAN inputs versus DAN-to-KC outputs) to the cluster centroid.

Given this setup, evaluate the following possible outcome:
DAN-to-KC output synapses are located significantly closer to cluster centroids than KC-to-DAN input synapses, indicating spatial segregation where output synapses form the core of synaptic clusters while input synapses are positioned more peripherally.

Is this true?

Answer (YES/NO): YES